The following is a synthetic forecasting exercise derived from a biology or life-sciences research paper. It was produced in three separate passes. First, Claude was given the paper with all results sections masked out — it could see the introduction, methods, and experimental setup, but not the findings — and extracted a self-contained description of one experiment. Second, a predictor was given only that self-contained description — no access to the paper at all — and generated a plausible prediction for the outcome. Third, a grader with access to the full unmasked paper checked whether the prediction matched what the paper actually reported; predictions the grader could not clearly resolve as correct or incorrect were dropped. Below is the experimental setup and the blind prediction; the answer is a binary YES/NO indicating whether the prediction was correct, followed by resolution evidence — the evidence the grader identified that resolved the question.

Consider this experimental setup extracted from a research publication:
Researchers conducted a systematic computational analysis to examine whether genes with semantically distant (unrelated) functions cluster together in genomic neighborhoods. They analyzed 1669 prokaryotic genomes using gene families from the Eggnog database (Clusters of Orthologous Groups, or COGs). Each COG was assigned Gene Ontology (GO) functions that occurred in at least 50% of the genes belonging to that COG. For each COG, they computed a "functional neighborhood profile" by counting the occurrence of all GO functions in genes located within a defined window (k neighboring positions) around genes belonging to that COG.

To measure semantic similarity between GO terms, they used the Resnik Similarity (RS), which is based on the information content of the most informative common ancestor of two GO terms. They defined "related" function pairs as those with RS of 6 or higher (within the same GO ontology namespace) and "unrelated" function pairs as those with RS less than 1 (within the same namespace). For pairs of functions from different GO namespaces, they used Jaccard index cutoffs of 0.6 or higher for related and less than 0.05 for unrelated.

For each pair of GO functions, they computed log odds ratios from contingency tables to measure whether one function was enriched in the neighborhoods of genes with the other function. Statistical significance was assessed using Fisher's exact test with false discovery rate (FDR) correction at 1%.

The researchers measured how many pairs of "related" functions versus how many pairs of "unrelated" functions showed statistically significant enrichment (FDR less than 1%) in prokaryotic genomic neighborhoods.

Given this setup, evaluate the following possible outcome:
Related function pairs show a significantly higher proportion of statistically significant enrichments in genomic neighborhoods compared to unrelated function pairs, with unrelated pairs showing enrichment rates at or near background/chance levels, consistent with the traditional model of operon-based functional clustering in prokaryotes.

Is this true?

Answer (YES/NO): NO